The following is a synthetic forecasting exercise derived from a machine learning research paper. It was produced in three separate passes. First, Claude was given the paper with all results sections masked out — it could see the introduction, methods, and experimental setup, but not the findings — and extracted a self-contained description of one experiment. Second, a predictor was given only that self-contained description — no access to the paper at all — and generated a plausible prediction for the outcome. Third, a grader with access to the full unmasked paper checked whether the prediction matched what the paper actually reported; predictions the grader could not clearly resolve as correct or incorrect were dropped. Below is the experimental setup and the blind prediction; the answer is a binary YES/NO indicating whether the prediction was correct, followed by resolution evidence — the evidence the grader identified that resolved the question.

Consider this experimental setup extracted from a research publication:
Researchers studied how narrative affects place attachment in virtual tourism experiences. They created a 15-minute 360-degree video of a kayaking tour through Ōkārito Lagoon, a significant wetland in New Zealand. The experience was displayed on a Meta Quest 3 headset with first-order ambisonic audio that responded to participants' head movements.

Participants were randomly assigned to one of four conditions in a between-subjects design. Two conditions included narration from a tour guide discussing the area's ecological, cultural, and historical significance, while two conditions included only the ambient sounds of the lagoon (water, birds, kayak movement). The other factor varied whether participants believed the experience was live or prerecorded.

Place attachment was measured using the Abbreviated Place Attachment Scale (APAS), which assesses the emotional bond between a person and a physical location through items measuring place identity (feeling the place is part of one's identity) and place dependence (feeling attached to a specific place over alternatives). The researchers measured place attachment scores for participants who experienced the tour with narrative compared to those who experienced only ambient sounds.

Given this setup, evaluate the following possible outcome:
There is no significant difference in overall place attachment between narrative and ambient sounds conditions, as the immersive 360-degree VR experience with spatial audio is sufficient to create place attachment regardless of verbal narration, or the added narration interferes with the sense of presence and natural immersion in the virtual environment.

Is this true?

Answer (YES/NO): NO